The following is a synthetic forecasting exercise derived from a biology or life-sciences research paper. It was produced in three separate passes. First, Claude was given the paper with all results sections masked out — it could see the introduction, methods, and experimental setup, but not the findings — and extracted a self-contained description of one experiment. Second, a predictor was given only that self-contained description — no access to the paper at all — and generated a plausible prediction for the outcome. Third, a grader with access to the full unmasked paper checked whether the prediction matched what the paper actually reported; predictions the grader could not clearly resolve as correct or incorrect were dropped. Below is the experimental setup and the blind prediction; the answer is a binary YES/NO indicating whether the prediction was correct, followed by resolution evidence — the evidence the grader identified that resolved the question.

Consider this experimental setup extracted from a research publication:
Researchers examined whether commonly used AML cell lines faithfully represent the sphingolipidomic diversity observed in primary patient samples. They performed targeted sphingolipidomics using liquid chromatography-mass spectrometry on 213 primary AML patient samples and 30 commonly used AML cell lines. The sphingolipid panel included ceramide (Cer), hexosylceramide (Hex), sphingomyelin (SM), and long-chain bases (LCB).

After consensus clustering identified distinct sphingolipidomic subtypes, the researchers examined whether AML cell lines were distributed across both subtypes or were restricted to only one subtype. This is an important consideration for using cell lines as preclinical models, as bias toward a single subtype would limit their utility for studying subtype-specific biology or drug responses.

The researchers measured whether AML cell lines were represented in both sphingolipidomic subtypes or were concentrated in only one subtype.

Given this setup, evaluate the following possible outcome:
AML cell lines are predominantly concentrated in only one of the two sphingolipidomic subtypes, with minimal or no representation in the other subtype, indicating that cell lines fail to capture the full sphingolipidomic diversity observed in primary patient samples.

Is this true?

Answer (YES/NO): NO